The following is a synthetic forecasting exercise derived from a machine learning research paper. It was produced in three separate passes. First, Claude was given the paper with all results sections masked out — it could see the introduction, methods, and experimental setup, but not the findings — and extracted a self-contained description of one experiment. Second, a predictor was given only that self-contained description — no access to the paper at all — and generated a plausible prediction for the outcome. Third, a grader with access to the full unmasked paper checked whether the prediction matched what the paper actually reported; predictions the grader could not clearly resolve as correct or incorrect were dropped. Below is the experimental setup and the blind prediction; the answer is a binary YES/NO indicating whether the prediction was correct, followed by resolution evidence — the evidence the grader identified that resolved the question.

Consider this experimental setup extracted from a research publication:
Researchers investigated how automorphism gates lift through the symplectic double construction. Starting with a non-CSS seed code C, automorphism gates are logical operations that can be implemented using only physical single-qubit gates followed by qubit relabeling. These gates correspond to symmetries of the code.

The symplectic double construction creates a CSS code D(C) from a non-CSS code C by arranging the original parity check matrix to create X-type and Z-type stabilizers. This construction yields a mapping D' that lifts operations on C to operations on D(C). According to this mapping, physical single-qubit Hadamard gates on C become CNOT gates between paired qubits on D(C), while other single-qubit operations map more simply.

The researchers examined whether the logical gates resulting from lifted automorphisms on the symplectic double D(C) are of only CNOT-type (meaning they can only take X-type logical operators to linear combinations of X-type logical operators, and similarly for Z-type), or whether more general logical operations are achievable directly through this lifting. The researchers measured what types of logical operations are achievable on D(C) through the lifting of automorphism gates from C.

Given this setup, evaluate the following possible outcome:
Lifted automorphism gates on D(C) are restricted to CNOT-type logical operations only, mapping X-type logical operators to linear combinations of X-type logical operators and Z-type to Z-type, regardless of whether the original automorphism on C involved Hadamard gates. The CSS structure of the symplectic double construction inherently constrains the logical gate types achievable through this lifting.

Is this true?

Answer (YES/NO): YES